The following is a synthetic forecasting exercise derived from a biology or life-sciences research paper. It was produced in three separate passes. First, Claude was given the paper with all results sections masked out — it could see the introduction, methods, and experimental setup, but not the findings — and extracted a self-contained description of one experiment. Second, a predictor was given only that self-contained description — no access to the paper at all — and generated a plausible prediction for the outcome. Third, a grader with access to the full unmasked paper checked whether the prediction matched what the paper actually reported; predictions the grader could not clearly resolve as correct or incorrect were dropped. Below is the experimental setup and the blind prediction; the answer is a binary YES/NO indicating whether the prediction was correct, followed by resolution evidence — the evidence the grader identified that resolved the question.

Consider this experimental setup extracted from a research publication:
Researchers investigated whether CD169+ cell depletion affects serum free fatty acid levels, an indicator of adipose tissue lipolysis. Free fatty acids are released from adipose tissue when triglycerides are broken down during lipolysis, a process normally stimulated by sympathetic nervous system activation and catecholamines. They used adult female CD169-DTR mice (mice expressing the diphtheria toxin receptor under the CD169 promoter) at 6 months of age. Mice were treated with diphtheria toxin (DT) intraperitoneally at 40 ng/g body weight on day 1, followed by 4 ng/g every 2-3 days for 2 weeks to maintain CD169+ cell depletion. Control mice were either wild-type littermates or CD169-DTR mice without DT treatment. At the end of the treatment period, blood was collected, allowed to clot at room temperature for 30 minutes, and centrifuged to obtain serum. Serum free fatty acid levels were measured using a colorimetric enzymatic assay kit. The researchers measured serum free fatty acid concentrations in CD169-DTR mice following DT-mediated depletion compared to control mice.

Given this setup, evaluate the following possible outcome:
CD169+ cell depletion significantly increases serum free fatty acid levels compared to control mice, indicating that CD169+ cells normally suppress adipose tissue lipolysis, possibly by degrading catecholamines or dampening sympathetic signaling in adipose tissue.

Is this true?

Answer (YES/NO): NO